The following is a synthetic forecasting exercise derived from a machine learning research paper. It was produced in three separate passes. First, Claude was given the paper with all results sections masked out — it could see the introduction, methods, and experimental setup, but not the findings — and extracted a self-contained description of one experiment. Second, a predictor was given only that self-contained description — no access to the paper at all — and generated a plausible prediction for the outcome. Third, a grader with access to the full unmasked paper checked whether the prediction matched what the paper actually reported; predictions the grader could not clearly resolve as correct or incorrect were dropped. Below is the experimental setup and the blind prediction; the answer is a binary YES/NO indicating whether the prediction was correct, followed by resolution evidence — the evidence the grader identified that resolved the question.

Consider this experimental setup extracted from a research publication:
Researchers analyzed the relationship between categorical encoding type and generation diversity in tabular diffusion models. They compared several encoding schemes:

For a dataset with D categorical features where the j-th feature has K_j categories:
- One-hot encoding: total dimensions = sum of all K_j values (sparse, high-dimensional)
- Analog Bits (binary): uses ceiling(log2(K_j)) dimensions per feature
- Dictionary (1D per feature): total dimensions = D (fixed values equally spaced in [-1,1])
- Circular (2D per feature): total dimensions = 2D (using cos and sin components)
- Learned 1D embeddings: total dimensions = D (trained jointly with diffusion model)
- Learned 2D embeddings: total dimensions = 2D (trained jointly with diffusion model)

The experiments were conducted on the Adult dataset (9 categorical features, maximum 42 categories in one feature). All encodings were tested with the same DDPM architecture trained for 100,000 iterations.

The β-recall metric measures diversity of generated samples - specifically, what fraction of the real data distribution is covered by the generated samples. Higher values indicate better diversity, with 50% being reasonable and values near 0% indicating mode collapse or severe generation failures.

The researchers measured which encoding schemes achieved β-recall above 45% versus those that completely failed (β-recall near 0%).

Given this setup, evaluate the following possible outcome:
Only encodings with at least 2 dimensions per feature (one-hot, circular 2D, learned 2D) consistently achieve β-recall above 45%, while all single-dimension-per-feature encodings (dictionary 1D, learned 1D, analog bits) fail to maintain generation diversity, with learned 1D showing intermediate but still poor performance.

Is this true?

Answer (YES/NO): NO